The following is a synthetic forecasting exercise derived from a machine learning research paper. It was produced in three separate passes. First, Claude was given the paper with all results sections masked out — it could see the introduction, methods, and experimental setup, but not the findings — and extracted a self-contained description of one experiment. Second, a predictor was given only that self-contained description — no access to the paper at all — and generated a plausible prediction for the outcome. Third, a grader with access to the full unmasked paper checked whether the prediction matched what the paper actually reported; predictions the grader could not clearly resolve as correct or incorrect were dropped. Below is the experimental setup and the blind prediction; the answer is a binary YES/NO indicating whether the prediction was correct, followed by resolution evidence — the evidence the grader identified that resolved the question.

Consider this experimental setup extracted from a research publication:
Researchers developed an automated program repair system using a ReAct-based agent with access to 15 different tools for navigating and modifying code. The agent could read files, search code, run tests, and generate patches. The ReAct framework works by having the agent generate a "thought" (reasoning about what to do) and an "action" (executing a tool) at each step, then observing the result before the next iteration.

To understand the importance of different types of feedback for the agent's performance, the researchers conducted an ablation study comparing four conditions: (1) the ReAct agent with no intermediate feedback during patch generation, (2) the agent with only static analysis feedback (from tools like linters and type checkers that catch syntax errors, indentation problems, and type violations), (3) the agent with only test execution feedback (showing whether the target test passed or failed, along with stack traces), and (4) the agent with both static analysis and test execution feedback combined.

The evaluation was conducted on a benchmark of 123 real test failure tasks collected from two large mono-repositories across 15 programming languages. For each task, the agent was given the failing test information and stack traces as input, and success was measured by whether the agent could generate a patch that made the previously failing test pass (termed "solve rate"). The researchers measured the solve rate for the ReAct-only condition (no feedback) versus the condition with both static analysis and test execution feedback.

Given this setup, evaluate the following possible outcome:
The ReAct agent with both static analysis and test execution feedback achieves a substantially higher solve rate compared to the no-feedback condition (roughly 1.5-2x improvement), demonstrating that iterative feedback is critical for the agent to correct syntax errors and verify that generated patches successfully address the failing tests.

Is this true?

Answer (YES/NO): YES